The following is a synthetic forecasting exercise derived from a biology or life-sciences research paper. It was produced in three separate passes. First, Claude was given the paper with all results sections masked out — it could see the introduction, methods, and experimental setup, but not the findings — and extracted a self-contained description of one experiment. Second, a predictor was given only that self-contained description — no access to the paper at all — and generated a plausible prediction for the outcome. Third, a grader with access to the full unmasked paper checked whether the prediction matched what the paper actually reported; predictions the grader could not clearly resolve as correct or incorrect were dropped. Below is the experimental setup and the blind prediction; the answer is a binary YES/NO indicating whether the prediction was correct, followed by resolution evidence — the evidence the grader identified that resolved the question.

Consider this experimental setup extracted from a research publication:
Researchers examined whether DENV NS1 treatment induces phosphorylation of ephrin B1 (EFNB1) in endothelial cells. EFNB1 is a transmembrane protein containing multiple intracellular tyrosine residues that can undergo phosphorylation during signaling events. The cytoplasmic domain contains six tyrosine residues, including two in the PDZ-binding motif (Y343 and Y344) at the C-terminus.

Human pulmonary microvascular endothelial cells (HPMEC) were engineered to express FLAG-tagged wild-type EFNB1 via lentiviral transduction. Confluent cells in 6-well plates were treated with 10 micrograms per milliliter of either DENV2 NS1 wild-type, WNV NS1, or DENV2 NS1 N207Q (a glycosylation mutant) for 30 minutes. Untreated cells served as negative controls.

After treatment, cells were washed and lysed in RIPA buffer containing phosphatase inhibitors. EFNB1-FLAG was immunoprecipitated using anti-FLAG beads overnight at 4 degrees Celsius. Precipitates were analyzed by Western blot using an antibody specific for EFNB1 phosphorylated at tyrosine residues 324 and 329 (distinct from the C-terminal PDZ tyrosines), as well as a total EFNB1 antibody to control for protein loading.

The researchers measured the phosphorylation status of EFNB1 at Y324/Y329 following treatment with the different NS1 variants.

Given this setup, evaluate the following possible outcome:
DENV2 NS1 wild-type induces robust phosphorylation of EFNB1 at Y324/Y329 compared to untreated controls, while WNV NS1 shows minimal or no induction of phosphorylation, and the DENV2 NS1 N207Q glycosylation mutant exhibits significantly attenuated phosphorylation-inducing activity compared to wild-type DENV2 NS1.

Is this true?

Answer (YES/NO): YES